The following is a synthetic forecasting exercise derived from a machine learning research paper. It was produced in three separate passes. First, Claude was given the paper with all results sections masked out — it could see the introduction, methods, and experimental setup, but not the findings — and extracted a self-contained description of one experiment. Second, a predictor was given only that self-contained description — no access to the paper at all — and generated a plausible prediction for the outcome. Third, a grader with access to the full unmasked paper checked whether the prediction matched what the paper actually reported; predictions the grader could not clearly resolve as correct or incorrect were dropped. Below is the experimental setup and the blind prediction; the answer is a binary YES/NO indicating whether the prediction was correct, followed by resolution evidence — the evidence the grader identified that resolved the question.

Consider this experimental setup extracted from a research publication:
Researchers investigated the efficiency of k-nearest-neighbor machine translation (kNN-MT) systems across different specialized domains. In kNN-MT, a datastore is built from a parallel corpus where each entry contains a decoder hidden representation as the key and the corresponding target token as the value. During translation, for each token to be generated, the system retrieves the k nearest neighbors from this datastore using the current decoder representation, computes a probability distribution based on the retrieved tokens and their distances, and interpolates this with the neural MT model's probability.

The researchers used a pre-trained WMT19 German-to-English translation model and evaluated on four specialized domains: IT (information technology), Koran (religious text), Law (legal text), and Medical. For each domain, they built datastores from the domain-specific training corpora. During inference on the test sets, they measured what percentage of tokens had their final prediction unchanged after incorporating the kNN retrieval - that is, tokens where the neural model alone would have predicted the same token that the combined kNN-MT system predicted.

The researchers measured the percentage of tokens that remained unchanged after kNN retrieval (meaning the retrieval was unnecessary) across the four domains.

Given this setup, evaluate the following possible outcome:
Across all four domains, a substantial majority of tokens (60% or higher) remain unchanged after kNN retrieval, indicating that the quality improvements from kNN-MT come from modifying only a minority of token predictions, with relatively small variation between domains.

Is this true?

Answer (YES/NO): NO